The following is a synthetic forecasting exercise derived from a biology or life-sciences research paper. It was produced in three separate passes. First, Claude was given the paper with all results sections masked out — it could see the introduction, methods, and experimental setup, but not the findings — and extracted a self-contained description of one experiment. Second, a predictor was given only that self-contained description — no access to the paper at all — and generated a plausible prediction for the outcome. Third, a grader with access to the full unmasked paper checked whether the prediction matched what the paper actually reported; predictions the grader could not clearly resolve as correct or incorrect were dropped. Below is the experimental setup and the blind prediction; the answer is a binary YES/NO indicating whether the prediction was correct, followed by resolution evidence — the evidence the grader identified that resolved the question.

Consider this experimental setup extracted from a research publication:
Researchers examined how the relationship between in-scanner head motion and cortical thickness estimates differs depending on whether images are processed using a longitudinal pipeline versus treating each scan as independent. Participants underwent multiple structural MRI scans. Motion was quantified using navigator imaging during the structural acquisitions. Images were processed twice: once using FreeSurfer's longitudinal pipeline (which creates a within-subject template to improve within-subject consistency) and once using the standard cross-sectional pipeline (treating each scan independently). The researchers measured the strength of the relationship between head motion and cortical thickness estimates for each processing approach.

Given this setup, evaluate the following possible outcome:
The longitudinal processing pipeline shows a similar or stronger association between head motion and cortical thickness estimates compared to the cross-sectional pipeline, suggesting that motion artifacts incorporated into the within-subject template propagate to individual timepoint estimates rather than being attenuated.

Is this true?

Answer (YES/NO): NO